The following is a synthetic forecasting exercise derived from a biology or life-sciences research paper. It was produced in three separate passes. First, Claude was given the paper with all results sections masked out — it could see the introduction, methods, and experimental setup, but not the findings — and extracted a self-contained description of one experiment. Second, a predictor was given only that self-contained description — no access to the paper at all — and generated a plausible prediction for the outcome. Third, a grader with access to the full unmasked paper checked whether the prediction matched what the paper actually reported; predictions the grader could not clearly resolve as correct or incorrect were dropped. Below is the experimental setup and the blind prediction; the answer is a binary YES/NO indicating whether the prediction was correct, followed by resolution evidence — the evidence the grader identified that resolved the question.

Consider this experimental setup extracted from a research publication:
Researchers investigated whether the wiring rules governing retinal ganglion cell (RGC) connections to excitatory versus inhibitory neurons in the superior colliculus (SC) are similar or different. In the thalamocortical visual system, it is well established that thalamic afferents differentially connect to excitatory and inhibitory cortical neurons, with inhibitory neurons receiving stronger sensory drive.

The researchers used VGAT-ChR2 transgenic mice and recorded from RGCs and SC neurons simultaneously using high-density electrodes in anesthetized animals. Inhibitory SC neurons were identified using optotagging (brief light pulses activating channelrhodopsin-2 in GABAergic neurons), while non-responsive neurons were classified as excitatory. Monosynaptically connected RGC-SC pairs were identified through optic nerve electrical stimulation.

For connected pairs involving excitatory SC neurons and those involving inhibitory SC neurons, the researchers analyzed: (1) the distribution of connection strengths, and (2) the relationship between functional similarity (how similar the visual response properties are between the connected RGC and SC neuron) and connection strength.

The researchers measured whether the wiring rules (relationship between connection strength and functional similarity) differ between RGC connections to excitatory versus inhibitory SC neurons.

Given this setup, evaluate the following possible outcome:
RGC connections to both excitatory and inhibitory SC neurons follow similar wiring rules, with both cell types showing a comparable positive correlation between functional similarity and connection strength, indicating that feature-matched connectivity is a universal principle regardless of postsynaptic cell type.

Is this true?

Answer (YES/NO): NO